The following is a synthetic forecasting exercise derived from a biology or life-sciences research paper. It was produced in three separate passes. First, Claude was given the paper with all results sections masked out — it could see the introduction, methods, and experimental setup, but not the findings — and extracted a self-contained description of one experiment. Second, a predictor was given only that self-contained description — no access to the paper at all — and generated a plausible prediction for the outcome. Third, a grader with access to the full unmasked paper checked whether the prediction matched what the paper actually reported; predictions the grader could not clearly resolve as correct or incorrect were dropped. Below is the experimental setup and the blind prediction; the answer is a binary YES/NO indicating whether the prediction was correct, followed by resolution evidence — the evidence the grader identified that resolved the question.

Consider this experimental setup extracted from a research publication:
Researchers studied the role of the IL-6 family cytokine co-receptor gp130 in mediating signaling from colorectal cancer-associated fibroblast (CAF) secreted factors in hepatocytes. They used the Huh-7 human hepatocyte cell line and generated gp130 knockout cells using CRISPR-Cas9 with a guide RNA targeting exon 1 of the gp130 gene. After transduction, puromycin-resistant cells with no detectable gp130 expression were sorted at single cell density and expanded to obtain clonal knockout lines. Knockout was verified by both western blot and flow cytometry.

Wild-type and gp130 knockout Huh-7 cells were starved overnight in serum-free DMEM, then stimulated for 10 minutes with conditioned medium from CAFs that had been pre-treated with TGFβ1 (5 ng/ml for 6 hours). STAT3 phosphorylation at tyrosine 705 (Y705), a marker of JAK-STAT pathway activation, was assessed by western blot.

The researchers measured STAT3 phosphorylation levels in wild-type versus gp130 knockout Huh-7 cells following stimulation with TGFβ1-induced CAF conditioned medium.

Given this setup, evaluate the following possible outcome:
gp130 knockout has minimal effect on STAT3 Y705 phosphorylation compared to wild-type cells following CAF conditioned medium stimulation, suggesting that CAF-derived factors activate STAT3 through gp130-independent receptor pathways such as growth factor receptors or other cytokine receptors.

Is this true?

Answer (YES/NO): NO